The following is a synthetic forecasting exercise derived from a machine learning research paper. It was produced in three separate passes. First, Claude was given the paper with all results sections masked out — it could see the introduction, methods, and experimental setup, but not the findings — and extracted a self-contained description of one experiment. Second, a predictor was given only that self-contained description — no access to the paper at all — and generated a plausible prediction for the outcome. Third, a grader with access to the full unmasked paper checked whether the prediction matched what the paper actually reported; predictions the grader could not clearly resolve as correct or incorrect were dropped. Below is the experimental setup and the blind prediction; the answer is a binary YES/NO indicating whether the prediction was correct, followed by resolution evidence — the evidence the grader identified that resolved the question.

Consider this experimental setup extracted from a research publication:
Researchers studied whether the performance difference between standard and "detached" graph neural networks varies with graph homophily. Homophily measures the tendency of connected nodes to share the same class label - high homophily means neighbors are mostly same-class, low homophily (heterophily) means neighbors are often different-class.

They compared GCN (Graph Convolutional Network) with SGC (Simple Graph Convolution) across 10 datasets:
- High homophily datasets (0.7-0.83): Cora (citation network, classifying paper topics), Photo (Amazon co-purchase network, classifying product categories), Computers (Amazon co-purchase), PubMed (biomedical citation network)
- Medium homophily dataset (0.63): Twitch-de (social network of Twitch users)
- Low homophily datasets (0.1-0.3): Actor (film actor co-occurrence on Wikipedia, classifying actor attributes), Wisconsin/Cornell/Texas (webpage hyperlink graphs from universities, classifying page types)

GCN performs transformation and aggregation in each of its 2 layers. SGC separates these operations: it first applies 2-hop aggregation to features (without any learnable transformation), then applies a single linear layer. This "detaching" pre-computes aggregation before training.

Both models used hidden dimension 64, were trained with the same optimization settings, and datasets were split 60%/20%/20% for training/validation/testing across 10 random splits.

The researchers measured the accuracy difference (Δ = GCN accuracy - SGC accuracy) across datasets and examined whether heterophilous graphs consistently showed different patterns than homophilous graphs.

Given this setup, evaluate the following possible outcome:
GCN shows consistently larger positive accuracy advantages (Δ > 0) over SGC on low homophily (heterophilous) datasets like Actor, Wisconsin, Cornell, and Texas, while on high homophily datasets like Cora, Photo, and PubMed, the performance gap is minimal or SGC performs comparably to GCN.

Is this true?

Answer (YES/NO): NO